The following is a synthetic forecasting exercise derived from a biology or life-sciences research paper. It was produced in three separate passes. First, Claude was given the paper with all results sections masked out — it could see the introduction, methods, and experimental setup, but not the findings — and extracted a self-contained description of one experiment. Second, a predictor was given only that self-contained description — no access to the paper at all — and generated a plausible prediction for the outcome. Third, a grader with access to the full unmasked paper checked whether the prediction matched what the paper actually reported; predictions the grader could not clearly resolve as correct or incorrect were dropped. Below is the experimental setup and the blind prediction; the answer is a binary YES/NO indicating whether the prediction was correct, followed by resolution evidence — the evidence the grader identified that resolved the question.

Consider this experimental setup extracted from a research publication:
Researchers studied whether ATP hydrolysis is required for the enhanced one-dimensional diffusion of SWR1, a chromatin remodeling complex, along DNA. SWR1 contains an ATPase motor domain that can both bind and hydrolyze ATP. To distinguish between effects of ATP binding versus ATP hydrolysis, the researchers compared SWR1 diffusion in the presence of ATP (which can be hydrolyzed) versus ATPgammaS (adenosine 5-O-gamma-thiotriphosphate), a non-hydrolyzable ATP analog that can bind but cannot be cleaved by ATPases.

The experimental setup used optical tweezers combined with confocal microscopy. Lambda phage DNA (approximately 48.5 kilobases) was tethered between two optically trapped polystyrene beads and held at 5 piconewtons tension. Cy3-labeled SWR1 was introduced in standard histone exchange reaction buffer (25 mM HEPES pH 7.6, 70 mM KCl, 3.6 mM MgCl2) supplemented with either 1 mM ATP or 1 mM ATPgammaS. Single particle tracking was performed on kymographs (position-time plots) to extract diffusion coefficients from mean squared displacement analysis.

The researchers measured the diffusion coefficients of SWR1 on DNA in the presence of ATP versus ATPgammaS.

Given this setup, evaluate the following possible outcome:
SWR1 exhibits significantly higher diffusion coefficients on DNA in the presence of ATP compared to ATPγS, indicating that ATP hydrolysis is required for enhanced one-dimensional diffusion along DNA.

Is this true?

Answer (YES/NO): NO